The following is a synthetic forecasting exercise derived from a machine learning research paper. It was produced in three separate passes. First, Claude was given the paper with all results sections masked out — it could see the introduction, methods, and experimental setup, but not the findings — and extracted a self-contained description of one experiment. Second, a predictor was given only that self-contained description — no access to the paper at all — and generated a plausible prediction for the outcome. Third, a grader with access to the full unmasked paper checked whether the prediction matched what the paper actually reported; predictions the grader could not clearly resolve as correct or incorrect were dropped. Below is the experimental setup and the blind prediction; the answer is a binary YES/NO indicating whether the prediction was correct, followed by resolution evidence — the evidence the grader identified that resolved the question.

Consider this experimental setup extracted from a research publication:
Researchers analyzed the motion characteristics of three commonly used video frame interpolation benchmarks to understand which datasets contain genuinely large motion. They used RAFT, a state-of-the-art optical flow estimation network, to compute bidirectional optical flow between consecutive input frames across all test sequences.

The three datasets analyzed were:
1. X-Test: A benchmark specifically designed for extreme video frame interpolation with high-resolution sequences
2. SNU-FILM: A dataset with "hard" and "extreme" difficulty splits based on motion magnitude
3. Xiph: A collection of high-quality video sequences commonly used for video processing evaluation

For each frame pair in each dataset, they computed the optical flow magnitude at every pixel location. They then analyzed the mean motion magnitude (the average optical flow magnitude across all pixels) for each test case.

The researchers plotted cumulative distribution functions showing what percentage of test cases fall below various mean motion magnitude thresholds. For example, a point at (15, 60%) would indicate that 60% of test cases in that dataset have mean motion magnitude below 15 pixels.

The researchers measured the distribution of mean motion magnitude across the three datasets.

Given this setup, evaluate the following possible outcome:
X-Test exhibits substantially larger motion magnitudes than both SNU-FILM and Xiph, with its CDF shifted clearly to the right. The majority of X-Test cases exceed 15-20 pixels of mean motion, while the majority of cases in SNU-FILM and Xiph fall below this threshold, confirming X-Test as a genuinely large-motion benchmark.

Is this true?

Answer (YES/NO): NO